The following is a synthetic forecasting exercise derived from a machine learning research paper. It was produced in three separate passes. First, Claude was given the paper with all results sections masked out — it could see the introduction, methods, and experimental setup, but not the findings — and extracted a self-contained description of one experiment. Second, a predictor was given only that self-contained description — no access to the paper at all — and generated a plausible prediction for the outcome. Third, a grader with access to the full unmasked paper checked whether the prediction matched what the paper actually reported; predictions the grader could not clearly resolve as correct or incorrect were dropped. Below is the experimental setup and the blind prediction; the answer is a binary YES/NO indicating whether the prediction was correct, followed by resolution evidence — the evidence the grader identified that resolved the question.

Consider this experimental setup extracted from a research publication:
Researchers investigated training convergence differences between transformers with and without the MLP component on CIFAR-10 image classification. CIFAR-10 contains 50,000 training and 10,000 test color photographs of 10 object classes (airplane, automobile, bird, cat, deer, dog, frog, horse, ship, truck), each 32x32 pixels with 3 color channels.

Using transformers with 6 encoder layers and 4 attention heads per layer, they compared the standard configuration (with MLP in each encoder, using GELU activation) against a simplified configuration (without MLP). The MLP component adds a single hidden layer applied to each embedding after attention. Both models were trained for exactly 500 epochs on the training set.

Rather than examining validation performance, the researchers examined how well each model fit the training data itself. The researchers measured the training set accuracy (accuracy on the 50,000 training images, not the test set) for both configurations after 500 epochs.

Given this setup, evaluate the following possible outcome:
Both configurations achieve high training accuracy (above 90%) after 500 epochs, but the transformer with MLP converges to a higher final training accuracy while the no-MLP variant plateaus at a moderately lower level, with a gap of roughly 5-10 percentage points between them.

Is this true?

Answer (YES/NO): NO